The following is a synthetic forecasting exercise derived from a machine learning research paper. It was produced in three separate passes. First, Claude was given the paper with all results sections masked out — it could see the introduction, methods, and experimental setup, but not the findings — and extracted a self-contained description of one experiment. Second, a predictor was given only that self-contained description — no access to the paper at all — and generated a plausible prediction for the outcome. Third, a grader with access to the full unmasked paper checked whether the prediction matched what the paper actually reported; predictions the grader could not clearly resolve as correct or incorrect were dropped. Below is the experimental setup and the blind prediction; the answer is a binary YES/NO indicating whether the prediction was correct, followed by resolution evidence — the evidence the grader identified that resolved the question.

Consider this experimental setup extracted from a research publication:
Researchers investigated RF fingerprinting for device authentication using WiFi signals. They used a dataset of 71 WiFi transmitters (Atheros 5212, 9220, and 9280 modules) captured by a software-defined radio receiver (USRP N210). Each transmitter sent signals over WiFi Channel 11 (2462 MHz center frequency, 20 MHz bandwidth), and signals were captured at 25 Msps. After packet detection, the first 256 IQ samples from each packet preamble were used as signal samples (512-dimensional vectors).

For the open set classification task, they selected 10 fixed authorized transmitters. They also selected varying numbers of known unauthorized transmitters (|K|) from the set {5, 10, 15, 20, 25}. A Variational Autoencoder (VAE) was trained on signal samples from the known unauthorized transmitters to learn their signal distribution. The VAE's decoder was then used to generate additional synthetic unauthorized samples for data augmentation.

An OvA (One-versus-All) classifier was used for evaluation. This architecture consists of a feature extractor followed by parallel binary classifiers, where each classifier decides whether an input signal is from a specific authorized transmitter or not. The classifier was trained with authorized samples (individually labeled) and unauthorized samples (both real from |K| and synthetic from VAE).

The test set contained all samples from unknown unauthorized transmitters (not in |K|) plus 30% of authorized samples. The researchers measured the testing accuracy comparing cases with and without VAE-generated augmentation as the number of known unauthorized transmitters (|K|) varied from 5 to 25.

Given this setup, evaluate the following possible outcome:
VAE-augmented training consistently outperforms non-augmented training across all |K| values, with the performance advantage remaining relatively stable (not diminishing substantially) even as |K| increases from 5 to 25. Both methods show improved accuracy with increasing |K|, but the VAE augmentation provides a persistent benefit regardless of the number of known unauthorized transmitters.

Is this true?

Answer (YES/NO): NO